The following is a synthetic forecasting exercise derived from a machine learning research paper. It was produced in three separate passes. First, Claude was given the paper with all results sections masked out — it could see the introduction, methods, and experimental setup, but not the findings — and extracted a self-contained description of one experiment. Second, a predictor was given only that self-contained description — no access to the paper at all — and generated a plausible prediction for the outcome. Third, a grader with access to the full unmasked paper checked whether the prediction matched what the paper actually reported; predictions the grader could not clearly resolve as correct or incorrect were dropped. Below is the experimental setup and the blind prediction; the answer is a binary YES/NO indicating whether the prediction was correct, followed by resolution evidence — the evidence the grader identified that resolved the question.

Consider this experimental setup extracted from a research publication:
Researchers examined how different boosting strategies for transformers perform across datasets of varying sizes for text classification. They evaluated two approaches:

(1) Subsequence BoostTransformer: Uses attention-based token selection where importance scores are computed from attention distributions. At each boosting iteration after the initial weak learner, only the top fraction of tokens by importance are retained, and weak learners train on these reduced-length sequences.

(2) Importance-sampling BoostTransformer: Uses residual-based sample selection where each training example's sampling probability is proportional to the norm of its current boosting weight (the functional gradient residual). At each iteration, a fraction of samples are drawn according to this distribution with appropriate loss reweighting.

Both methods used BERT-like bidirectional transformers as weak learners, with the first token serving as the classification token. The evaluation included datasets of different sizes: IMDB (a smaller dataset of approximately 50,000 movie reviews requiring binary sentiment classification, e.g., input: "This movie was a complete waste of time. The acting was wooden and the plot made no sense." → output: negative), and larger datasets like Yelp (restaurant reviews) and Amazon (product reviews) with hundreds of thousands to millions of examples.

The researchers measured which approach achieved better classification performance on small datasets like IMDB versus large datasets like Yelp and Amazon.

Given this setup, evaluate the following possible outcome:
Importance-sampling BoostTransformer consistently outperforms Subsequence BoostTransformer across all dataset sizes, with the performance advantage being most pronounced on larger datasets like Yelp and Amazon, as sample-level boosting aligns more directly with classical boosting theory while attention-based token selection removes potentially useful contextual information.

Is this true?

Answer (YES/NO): NO